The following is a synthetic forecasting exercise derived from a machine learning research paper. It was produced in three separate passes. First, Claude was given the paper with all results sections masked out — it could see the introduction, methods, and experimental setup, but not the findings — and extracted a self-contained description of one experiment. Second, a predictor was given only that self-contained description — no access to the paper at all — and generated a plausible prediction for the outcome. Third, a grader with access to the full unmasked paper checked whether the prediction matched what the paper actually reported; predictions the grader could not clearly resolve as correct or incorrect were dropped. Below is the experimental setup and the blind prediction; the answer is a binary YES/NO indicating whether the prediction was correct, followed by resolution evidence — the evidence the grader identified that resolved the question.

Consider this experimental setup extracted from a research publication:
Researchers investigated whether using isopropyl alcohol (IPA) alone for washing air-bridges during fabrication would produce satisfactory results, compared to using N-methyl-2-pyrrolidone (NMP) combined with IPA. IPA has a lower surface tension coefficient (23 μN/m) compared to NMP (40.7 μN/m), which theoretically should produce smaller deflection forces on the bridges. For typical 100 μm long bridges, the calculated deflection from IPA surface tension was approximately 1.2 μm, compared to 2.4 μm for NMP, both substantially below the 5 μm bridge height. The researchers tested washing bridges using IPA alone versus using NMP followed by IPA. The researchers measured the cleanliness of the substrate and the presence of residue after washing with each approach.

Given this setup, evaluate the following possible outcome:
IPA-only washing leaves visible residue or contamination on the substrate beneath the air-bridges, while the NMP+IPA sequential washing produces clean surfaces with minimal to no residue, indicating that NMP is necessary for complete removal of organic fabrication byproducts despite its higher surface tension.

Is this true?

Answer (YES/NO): YES